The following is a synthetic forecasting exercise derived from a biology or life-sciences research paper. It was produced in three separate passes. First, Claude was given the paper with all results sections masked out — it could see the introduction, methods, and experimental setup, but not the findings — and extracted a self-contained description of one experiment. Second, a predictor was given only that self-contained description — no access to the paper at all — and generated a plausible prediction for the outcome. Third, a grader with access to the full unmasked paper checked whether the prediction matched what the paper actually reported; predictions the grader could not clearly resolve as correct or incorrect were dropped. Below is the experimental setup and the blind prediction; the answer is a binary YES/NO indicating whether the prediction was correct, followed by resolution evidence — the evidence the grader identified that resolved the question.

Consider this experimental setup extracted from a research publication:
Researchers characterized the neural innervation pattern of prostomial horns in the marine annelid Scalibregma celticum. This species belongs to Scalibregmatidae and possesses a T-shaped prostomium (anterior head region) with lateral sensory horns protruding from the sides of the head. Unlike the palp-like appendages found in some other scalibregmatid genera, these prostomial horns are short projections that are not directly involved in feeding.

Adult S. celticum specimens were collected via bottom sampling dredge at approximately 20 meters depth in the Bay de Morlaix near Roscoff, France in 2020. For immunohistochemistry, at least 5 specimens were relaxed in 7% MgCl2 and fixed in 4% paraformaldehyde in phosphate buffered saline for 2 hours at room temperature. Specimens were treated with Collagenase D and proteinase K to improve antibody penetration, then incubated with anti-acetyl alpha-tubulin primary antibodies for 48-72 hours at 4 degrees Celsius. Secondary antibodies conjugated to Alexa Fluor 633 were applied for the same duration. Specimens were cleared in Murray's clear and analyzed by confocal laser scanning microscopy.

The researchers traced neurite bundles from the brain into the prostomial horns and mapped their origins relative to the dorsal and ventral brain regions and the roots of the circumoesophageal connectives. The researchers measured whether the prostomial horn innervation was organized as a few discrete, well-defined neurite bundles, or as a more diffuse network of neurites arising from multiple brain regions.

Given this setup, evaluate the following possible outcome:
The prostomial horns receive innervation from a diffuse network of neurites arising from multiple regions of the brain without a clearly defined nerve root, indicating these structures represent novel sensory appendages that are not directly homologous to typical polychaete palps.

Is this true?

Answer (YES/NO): YES